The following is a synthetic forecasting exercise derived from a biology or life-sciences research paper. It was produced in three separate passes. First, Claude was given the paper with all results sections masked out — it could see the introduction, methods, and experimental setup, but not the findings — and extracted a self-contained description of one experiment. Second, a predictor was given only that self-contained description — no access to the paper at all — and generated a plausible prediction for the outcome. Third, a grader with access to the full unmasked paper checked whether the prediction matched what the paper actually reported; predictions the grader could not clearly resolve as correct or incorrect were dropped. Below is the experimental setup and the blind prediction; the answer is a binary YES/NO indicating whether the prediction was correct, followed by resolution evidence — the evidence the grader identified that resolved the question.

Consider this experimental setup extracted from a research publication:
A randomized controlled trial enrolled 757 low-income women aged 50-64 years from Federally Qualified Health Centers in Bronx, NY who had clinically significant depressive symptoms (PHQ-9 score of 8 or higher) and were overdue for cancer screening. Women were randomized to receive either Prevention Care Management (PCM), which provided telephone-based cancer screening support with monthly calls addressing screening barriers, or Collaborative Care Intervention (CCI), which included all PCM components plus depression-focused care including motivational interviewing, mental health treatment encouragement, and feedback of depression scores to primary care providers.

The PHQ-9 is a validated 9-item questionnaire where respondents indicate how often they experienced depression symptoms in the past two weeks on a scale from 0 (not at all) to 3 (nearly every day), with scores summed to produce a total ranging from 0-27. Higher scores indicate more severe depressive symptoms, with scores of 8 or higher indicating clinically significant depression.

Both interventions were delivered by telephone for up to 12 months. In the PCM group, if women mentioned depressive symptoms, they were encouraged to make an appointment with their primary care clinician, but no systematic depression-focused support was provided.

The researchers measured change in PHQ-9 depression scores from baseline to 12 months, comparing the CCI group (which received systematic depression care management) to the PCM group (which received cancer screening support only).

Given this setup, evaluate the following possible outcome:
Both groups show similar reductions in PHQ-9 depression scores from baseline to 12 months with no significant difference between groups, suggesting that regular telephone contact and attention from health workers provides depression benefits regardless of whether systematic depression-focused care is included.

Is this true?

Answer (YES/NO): YES